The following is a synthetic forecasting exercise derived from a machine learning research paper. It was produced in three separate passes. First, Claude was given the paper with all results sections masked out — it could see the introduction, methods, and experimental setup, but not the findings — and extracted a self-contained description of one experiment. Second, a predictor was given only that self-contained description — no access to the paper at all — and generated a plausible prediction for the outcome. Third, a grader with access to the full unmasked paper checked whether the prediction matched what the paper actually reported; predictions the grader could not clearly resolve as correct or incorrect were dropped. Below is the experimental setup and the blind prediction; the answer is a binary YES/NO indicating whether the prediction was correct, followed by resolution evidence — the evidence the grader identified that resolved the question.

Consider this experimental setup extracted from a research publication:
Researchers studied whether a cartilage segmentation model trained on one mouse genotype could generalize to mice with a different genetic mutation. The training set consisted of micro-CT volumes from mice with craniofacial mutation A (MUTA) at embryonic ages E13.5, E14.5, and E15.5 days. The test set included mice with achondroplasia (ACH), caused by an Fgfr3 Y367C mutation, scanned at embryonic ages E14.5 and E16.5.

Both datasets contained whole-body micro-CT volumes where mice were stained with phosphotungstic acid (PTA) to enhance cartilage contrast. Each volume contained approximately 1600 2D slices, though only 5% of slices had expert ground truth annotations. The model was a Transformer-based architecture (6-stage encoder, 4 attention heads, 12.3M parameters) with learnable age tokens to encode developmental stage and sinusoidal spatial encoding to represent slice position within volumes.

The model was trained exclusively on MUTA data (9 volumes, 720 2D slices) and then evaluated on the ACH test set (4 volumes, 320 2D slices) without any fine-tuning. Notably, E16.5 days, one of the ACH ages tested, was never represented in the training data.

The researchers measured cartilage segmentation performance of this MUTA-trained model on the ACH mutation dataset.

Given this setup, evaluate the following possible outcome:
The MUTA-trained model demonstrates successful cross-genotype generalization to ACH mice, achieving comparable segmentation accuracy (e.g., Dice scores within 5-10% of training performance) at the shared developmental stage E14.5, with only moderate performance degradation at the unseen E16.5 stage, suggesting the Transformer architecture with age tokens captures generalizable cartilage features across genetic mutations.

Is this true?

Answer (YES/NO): NO